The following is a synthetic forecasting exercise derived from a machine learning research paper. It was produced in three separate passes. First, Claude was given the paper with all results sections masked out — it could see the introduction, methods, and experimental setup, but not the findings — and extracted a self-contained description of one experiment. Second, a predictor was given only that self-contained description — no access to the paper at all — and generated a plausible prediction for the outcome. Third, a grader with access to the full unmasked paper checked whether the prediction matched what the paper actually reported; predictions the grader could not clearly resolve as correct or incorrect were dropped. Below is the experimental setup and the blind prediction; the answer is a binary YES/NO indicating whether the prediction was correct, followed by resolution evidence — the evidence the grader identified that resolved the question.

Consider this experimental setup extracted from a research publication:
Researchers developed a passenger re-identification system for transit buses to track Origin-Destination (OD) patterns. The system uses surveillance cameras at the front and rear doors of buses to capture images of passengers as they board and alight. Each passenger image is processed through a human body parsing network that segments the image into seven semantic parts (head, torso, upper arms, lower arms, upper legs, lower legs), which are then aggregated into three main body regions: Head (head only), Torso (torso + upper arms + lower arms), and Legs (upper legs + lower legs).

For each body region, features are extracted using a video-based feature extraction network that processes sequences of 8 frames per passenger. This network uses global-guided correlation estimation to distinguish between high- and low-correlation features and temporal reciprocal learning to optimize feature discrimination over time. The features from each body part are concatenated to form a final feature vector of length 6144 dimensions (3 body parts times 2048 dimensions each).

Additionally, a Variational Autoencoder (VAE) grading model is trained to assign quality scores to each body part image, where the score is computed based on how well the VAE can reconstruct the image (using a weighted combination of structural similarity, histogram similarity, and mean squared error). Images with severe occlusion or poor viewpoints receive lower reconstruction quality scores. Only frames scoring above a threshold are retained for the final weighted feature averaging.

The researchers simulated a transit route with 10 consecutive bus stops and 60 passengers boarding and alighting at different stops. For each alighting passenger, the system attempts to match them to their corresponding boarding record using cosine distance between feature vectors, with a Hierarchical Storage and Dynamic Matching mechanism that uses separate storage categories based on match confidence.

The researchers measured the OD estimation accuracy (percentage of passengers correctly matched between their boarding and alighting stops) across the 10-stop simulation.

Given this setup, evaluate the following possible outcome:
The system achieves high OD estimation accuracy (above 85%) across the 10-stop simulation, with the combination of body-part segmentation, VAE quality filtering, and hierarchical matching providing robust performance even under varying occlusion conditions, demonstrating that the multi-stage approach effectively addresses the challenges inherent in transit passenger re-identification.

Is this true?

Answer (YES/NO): YES